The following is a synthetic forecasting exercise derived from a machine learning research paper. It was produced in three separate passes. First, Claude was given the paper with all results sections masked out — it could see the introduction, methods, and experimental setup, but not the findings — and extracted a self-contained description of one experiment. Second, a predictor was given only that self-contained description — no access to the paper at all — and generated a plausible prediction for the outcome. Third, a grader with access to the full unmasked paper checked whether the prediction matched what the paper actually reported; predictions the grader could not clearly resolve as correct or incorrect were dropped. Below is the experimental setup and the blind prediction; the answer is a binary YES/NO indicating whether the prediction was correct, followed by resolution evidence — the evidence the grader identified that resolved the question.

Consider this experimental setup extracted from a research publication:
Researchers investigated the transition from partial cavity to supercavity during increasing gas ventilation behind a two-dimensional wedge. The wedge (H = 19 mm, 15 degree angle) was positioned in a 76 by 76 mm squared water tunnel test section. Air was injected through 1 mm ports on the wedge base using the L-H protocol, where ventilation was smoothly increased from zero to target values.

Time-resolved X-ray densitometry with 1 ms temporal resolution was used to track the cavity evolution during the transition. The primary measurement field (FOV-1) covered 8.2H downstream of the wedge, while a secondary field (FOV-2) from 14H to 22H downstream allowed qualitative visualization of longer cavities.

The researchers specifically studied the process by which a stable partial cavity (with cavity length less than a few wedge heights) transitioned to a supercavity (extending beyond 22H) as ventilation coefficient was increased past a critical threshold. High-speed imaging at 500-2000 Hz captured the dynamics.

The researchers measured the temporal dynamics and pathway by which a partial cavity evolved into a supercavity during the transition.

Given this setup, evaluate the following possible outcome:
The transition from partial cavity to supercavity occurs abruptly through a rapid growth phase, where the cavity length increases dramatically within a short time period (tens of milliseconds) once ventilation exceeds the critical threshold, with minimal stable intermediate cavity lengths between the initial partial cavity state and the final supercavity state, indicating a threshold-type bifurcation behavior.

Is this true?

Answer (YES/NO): NO